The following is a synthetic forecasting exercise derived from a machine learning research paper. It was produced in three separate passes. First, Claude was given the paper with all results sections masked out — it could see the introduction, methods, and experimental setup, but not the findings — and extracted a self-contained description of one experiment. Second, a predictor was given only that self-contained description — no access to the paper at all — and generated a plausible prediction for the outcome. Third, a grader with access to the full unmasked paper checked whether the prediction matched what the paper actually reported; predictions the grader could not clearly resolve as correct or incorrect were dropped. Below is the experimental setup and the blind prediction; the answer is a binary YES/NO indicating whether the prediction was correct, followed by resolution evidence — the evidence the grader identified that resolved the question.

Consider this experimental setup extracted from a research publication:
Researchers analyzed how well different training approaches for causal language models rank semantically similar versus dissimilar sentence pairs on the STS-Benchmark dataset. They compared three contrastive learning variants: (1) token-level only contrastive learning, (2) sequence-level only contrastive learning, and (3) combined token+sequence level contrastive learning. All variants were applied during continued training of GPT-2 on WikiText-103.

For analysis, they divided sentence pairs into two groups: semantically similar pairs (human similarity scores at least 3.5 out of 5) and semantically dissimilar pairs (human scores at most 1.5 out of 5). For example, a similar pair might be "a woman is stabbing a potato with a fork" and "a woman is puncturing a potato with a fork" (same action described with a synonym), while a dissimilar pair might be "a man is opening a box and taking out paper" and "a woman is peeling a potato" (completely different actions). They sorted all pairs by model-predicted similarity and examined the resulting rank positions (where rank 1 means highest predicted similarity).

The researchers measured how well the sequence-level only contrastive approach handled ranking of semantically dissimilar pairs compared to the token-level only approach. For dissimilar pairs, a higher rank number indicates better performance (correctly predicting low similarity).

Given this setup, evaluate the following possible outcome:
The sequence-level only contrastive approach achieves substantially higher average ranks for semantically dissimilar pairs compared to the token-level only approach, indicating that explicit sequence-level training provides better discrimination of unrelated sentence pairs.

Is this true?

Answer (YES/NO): NO